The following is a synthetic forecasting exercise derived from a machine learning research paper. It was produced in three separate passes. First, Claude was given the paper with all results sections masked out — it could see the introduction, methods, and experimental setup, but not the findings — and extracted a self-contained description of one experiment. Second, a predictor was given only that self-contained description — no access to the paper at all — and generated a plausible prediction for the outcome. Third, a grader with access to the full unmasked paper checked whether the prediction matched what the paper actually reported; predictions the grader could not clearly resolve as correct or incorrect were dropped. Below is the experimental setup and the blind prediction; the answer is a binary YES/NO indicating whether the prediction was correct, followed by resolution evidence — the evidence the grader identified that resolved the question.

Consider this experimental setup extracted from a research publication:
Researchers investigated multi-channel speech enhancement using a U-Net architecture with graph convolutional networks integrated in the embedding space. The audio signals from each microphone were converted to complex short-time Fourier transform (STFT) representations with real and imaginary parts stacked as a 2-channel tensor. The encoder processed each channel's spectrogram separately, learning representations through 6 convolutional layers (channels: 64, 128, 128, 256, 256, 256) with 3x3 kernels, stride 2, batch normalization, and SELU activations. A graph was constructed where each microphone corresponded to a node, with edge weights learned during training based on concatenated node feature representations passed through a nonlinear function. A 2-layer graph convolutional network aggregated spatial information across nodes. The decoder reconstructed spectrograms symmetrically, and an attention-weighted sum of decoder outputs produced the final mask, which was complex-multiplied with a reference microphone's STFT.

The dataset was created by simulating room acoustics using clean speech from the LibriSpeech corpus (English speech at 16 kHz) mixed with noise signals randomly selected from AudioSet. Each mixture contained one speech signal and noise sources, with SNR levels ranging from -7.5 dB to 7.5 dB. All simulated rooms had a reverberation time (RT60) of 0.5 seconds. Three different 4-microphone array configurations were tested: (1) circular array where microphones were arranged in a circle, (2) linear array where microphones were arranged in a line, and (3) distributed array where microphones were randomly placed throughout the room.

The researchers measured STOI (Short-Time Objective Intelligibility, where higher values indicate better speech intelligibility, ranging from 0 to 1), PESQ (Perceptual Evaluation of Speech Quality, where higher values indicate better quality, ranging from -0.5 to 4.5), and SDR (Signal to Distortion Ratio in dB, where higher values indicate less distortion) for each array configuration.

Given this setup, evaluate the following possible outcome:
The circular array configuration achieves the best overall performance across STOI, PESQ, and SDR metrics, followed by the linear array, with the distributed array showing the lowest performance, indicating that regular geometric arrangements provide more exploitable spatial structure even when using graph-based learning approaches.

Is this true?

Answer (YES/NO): YES